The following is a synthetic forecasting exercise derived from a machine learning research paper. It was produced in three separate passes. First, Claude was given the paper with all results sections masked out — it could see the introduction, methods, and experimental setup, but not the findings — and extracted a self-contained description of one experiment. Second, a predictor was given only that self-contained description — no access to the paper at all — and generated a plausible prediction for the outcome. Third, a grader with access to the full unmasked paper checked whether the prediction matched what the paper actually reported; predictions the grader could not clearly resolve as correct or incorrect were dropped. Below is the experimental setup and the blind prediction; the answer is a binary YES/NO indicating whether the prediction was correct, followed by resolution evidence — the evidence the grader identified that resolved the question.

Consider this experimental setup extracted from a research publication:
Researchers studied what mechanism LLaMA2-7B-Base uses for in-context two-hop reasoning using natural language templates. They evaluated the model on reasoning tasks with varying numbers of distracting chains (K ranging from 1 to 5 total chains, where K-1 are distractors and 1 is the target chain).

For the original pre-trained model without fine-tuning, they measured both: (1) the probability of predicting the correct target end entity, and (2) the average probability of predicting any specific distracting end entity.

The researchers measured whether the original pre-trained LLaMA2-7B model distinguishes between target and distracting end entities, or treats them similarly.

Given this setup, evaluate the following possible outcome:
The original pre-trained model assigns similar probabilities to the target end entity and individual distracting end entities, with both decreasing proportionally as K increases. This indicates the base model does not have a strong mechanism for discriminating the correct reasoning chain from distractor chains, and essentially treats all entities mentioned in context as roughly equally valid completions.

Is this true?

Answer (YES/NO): YES